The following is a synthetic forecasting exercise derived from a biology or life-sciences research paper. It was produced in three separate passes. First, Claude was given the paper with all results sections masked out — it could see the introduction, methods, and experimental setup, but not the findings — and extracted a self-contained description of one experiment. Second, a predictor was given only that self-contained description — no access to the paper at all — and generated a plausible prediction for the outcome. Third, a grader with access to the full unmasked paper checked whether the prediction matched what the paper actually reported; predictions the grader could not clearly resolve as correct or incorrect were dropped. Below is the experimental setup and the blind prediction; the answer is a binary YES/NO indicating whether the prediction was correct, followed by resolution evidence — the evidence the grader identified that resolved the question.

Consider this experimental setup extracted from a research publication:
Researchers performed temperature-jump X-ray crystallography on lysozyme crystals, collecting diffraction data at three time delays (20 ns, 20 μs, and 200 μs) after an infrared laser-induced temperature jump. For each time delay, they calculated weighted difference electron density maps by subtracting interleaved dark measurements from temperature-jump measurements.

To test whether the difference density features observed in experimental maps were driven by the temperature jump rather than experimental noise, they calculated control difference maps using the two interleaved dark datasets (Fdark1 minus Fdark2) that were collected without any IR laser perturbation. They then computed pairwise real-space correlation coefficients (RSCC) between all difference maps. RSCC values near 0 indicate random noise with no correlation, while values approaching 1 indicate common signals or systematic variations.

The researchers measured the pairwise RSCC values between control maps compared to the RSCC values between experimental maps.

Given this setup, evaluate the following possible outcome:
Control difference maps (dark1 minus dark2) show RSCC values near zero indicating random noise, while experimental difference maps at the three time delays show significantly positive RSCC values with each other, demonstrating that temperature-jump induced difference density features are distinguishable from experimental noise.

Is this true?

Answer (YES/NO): YES